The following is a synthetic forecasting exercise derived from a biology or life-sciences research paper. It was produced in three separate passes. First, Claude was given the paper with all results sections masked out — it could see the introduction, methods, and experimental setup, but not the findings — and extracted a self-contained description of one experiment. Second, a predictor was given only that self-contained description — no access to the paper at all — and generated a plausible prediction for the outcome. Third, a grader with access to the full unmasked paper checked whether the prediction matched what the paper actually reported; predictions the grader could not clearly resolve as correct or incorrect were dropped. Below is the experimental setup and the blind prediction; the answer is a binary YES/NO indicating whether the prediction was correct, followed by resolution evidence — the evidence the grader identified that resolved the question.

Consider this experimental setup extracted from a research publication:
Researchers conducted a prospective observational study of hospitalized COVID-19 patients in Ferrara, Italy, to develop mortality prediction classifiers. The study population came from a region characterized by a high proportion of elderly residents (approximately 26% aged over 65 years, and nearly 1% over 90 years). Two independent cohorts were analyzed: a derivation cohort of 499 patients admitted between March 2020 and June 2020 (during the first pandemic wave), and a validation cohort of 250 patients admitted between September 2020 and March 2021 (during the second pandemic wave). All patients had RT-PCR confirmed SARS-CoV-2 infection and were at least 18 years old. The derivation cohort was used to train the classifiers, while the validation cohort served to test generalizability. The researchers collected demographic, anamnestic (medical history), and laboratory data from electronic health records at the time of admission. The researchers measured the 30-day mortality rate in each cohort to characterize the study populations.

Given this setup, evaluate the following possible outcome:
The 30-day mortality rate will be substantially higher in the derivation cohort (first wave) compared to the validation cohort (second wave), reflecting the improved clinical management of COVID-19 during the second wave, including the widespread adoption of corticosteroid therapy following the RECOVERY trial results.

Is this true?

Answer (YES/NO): NO